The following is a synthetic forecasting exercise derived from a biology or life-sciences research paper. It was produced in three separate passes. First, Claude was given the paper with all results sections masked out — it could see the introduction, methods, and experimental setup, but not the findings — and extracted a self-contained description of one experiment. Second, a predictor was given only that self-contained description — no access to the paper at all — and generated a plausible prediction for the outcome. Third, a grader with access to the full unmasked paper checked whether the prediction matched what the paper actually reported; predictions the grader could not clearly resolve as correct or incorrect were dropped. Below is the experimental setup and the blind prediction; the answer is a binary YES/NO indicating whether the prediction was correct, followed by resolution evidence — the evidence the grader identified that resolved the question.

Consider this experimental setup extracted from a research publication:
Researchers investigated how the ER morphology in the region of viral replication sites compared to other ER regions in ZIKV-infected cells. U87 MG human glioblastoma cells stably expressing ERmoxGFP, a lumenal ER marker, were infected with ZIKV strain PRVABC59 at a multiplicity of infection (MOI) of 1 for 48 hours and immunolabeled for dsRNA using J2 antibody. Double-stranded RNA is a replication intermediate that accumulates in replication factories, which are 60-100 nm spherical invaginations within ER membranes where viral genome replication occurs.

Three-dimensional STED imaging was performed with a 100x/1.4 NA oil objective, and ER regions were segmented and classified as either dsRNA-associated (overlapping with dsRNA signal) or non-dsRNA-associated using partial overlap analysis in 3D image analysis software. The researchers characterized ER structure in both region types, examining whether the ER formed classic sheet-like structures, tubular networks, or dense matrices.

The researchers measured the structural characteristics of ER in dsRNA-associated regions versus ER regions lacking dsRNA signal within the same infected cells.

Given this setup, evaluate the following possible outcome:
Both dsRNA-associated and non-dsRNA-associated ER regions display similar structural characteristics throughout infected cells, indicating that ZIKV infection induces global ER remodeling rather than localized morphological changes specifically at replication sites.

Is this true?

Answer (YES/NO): NO